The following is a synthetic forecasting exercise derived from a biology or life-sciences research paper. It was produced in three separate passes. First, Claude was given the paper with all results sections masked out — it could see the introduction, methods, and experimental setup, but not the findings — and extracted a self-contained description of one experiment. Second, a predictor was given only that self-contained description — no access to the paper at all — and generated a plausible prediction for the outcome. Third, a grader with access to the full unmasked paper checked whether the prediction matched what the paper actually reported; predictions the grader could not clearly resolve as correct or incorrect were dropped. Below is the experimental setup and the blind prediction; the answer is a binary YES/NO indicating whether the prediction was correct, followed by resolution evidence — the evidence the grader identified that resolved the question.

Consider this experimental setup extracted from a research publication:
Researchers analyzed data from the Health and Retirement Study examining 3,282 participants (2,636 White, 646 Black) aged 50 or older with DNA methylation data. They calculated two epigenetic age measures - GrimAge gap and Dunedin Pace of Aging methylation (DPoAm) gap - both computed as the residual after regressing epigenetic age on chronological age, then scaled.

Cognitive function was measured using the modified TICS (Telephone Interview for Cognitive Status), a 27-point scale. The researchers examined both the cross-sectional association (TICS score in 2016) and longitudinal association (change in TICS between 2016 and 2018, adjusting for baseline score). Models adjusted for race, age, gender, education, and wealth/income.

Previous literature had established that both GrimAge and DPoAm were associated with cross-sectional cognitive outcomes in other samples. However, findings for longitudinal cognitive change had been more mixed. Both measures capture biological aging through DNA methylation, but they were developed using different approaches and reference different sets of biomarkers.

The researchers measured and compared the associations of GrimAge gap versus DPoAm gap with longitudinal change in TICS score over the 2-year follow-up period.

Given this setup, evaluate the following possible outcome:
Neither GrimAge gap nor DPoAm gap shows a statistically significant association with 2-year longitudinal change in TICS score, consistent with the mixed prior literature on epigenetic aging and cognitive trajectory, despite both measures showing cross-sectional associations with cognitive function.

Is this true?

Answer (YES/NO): NO